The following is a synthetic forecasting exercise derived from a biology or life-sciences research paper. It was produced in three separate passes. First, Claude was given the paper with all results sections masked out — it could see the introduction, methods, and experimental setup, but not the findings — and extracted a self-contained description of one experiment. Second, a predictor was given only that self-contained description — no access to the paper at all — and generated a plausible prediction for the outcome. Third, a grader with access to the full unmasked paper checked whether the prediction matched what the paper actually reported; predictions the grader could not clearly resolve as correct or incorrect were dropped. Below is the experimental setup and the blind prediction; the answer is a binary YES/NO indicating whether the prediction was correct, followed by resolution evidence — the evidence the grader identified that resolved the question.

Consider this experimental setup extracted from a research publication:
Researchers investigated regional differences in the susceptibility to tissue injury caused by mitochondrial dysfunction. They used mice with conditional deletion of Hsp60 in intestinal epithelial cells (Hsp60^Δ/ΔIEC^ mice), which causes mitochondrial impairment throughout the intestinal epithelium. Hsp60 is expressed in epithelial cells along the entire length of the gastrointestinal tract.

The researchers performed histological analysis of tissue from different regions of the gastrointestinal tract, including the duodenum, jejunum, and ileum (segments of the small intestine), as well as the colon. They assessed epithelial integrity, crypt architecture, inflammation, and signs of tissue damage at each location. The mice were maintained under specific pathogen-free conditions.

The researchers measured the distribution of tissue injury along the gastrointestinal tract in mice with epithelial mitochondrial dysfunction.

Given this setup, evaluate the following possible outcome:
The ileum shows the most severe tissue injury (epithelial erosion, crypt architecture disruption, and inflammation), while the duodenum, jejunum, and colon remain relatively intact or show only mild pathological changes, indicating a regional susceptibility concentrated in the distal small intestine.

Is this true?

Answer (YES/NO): NO